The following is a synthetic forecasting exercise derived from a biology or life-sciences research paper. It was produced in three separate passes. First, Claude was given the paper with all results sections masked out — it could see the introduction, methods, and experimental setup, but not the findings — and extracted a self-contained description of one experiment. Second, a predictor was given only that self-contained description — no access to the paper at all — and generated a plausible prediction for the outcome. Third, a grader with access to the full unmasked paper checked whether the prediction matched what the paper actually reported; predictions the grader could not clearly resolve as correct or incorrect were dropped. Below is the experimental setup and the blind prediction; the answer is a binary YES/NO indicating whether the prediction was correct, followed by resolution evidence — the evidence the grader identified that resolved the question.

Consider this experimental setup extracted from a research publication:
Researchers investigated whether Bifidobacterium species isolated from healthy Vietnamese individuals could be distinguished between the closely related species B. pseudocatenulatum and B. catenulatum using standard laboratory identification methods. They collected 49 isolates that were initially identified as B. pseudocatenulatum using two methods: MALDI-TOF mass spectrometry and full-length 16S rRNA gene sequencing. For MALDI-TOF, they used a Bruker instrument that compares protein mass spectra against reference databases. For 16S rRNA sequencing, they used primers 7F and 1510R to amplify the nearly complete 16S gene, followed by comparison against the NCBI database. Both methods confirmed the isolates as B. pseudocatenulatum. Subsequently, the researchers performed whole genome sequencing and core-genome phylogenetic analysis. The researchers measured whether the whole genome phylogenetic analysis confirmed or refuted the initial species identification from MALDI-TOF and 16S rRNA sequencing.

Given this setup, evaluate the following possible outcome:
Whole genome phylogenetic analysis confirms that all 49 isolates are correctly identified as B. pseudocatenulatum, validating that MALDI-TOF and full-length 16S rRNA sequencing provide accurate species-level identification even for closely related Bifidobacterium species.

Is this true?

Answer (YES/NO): NO